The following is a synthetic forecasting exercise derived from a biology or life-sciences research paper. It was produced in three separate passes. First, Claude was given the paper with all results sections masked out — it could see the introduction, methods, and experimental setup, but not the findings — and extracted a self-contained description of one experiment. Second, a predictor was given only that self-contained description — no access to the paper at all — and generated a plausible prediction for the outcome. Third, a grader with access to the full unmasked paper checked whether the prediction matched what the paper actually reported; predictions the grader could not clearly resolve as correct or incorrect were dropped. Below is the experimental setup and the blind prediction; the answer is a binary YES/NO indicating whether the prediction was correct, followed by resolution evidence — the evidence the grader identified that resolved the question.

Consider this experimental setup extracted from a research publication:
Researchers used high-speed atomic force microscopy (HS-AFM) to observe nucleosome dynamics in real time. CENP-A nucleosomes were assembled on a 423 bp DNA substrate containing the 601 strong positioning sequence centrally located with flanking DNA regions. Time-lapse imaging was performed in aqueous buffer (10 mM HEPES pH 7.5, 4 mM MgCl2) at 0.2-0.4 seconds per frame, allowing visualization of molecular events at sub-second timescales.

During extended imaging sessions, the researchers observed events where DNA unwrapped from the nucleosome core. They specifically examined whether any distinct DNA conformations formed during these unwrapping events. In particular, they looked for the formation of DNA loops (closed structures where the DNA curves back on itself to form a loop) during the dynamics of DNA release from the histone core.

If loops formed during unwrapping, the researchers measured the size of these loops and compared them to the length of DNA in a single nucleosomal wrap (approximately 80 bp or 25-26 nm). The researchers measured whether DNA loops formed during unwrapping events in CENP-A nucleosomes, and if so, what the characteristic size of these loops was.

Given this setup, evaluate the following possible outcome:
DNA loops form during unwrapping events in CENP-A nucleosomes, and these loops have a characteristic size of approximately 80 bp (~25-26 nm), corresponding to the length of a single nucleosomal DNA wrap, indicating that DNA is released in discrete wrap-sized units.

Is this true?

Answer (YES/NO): NO